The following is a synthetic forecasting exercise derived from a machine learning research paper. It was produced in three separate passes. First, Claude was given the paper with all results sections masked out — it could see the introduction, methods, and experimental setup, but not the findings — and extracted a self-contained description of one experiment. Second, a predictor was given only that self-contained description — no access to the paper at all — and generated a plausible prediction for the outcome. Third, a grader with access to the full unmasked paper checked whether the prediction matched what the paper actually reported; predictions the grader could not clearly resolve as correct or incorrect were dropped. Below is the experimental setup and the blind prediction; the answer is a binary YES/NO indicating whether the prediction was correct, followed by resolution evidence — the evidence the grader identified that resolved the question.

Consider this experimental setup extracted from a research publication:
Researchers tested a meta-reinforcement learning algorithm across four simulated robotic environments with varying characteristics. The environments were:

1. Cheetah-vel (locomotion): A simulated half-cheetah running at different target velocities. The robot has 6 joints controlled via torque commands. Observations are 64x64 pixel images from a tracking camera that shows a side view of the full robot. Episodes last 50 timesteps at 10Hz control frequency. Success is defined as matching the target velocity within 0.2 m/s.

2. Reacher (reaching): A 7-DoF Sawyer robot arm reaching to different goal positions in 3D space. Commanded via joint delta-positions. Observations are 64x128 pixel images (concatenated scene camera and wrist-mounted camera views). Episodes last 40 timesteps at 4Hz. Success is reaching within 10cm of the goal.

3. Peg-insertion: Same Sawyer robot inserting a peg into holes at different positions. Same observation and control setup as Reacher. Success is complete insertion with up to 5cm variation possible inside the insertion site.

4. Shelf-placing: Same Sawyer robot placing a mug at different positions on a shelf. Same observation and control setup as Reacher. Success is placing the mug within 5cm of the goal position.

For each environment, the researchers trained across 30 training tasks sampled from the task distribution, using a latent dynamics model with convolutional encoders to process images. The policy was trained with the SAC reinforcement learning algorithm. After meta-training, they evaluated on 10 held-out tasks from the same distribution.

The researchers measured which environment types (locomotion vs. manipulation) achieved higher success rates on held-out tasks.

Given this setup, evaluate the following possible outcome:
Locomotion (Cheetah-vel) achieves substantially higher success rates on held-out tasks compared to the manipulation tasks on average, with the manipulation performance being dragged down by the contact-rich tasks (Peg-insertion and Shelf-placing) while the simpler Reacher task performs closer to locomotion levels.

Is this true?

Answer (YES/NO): NO